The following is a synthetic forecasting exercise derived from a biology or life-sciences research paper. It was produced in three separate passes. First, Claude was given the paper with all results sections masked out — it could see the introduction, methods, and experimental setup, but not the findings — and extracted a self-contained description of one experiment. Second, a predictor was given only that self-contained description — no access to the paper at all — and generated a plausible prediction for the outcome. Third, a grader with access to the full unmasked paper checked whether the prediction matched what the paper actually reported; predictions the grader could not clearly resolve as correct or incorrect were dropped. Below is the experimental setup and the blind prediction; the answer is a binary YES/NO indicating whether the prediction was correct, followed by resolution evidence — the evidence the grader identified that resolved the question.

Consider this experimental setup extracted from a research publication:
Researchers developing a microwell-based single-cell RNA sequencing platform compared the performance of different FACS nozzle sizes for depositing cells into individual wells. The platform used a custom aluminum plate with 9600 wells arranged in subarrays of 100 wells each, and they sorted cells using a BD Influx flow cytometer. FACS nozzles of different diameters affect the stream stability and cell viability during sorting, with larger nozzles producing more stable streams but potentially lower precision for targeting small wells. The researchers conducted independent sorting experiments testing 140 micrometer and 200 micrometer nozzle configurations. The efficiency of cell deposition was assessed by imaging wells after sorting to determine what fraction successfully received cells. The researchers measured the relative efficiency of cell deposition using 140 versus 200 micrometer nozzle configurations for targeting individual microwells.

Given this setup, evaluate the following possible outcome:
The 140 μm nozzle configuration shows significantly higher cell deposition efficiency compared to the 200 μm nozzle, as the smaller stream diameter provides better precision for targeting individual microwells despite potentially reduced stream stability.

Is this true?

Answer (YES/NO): YES